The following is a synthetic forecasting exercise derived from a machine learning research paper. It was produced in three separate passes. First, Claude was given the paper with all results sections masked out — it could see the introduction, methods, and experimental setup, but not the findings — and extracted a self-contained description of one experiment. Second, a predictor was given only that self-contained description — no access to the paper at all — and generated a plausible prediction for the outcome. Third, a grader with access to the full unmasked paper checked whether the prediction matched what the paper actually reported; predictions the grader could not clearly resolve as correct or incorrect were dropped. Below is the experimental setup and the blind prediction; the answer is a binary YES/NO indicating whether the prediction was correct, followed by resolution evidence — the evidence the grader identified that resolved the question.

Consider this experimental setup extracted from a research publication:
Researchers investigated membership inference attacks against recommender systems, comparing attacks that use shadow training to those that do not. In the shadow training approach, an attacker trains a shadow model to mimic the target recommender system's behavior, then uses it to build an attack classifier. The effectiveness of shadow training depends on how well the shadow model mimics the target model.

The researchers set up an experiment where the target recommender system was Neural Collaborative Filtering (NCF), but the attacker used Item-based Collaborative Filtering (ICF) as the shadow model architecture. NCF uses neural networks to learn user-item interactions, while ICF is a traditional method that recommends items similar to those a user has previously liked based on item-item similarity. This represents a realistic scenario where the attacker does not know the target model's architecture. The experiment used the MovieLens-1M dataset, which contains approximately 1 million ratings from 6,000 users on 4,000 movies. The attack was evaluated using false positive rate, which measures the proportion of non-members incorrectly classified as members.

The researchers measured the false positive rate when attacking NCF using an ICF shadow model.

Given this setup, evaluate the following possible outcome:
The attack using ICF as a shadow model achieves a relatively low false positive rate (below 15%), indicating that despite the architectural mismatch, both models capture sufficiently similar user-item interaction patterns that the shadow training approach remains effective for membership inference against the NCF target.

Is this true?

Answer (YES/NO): NO